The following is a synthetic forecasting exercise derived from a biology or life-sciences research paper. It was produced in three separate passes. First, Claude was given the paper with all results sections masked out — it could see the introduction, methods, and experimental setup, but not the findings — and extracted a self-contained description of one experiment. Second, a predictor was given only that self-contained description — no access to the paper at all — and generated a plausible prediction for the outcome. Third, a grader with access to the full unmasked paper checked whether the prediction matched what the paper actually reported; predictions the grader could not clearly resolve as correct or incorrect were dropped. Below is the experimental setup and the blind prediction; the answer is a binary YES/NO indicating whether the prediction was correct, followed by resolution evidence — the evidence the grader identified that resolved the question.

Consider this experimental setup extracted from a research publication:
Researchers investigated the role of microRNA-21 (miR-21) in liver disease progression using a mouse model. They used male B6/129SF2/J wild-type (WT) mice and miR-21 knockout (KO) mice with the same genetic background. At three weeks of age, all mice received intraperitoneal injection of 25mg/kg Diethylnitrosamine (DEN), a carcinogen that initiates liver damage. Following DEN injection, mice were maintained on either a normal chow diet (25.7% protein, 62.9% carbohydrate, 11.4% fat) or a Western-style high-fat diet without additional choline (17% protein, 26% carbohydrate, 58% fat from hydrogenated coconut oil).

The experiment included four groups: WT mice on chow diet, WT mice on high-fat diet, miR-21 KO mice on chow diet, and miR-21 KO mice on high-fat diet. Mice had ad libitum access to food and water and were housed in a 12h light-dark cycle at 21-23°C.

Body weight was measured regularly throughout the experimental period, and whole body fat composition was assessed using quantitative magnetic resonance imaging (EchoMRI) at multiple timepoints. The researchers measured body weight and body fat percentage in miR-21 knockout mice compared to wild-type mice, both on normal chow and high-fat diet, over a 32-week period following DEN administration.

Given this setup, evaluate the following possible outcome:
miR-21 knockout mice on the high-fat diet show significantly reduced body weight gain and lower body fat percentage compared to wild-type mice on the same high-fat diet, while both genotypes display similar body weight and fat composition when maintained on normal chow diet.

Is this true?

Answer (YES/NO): NO